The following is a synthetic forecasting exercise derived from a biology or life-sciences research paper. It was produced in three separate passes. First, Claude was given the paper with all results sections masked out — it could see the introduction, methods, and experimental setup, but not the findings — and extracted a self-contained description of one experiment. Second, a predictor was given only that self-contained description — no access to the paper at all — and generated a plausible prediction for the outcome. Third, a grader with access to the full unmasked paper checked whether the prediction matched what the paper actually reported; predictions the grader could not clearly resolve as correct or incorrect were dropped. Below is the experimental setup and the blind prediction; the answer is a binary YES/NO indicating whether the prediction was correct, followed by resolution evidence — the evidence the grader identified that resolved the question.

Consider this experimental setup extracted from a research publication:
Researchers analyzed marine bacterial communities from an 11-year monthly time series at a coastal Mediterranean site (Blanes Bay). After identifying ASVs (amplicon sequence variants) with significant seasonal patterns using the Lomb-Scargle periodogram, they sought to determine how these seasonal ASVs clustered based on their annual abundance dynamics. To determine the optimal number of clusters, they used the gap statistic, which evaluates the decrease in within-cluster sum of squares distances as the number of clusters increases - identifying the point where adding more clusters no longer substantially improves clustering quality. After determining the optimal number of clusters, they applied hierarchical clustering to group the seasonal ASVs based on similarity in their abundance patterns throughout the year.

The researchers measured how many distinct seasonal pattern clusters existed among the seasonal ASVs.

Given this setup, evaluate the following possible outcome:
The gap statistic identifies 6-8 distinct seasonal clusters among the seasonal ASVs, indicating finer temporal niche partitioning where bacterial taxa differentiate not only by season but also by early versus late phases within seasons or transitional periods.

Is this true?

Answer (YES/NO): NO